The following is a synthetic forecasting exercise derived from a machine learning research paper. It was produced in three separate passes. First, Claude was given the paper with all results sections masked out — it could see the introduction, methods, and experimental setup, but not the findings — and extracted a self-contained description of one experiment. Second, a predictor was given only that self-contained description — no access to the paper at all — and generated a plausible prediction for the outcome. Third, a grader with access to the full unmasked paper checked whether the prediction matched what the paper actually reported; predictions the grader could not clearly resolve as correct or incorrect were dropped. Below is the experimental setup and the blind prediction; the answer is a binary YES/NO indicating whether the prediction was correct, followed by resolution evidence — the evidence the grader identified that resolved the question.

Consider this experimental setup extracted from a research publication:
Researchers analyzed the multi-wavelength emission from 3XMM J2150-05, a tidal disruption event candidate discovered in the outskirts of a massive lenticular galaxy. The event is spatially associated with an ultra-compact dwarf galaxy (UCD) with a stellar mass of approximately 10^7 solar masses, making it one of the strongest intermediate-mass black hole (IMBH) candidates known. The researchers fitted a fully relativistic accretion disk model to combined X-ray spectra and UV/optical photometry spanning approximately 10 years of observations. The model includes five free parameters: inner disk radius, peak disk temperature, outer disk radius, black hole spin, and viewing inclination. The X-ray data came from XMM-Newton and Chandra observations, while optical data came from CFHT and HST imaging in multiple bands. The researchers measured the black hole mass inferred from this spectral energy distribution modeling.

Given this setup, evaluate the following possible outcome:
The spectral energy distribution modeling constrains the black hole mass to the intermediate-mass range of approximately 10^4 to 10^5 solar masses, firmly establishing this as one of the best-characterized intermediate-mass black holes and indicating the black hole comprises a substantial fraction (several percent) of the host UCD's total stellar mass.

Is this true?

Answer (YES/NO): NO